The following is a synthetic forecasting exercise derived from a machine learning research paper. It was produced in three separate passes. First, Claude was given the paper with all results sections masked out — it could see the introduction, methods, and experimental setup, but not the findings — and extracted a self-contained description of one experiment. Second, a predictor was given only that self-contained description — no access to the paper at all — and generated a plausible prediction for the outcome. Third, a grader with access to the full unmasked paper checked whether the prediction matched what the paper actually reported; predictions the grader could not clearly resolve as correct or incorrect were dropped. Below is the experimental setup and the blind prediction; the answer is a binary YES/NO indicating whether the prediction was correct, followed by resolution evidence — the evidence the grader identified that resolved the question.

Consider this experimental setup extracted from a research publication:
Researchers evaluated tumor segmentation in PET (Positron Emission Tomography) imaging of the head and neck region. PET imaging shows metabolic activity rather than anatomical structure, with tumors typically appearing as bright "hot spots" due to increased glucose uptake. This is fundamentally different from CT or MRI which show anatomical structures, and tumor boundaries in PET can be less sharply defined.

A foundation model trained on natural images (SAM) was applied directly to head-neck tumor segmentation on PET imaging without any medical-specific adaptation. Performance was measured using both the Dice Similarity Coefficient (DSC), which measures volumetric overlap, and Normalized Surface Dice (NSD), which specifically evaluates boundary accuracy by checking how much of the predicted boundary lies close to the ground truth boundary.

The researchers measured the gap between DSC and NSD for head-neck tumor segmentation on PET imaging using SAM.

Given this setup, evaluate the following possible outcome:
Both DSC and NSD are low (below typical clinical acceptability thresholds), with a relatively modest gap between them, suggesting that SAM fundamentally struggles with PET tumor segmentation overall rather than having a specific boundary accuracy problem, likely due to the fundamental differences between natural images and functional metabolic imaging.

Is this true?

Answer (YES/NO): NO